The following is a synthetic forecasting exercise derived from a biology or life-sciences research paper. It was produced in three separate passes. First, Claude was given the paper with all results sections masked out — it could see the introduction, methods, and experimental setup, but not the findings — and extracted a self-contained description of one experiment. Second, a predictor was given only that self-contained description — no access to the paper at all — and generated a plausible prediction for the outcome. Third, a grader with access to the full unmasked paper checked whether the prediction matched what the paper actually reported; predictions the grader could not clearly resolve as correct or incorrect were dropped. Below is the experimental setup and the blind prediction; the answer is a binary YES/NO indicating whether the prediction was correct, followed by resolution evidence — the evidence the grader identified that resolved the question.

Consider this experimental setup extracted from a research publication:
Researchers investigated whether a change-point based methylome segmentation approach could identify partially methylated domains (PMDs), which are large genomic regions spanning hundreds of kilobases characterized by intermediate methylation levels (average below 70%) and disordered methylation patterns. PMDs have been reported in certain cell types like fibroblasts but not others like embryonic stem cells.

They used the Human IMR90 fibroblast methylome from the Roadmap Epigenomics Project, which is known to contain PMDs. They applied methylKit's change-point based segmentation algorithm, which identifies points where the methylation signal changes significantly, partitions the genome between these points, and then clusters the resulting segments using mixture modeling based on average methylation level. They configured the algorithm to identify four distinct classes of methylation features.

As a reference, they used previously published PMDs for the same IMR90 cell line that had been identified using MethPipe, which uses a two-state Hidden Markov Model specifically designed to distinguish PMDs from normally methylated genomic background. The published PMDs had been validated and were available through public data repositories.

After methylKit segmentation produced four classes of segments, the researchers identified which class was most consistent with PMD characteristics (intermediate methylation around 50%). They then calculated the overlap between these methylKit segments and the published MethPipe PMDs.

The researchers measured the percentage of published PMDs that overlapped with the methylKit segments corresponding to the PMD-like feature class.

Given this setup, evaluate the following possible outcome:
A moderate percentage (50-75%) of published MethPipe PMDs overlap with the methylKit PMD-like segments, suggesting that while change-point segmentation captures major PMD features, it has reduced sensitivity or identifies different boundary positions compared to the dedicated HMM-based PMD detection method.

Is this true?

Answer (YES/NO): NO